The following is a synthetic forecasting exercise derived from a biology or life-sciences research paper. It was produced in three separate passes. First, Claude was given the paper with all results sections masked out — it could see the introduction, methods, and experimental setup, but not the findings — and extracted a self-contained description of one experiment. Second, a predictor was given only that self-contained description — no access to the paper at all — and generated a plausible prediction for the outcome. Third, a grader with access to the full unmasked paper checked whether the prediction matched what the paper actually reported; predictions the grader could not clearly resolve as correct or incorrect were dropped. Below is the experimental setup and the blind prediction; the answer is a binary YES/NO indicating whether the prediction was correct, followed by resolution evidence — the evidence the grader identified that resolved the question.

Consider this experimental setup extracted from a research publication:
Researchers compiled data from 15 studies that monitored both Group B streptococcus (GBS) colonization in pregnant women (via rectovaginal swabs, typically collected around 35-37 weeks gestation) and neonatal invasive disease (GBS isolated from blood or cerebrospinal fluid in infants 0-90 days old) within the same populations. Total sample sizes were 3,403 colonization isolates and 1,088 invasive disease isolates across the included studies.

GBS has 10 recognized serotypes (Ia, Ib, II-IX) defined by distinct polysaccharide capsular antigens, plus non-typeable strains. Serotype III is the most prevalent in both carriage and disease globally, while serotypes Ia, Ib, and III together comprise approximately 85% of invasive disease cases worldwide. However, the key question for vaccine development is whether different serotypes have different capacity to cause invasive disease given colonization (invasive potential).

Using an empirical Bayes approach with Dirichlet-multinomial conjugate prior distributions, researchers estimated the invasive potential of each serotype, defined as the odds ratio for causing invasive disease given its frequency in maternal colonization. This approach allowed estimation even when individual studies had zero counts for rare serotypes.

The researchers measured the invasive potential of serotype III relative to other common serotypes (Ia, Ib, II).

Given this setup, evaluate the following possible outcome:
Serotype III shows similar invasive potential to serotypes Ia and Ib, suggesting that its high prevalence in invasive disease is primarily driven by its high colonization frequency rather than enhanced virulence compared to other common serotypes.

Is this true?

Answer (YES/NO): NO